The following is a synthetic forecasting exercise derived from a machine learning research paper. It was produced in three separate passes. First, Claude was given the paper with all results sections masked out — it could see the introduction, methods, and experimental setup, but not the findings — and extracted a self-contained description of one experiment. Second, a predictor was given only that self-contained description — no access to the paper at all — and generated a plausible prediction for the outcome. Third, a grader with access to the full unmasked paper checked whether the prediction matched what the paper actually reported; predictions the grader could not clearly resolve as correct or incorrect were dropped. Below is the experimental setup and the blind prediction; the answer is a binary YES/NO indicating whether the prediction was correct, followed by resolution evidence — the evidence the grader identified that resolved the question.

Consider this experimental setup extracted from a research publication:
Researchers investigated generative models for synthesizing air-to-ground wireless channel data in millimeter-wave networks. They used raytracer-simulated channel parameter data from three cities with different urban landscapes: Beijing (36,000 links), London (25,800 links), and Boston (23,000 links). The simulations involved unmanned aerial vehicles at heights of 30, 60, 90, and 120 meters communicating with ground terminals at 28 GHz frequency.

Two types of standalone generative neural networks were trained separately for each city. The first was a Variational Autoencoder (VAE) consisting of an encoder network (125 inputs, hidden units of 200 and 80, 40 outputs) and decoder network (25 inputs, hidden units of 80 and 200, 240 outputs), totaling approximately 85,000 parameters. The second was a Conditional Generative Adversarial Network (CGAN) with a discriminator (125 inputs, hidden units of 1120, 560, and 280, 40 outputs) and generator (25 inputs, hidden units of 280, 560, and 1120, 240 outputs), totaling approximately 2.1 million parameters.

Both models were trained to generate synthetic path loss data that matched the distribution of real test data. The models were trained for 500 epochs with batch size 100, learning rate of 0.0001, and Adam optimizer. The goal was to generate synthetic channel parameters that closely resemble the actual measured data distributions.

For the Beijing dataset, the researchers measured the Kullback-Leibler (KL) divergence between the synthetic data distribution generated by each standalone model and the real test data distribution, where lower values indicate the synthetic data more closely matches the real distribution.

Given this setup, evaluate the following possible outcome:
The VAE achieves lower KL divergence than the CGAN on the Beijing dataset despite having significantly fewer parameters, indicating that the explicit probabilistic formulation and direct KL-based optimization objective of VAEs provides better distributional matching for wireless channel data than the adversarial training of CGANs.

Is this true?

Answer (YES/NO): YES